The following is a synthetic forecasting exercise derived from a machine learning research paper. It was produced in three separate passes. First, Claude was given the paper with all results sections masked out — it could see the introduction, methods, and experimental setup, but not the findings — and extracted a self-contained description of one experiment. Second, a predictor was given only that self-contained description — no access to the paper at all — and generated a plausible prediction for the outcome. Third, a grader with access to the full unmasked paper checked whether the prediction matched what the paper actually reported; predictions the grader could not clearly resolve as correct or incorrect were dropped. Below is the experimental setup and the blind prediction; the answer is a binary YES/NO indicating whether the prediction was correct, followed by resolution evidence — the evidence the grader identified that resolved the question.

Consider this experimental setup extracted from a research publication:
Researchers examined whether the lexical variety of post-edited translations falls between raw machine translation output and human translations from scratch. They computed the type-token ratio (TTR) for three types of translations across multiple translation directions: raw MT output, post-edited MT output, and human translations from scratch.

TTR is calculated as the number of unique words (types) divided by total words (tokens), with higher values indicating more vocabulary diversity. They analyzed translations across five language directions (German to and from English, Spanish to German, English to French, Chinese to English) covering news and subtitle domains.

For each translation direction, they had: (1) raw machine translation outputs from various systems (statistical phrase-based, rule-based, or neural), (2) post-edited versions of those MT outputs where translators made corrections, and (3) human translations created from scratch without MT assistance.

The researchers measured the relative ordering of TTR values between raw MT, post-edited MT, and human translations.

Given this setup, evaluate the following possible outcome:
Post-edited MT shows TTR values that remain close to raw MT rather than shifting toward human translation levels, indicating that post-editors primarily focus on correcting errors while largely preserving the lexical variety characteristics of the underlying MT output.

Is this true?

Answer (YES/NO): NO